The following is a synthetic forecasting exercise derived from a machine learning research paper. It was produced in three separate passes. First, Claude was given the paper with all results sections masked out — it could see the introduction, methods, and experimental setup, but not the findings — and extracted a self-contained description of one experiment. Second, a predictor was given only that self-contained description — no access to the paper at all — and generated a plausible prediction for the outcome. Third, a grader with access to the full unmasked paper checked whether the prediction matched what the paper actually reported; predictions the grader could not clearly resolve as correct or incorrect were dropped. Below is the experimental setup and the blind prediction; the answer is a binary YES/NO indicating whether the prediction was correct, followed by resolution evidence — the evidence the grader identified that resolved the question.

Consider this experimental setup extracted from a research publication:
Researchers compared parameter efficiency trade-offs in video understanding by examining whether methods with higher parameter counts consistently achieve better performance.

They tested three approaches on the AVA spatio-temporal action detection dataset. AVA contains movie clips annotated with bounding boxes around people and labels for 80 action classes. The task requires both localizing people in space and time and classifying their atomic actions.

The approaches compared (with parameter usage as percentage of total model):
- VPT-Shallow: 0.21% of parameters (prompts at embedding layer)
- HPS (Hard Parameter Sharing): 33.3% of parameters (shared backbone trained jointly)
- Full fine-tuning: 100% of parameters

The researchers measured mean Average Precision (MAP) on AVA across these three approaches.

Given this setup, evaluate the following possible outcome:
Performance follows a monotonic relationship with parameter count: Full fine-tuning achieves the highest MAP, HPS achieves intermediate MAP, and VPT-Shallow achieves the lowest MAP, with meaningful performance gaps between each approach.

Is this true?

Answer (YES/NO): NO